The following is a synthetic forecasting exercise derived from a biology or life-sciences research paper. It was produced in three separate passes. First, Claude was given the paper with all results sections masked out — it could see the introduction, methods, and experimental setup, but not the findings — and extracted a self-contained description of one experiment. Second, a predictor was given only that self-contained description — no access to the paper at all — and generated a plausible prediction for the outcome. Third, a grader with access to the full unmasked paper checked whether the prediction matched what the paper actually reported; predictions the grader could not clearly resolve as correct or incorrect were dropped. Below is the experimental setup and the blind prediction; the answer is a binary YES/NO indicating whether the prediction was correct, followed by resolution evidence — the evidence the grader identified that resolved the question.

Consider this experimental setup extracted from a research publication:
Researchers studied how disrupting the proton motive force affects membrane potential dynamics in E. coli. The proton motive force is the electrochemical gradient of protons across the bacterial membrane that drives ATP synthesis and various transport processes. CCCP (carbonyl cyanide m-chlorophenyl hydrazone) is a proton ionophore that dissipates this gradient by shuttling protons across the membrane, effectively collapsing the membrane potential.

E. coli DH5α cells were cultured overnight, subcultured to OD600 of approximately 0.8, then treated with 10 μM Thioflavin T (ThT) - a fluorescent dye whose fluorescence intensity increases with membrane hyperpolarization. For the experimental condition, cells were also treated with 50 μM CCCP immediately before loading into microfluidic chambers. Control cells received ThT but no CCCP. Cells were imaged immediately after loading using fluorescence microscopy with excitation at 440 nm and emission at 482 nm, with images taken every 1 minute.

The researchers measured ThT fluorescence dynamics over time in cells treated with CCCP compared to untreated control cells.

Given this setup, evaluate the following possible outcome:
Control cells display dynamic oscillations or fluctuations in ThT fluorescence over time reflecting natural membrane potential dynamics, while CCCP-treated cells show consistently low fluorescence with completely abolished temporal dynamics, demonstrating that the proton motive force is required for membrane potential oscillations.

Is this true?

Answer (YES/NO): NO